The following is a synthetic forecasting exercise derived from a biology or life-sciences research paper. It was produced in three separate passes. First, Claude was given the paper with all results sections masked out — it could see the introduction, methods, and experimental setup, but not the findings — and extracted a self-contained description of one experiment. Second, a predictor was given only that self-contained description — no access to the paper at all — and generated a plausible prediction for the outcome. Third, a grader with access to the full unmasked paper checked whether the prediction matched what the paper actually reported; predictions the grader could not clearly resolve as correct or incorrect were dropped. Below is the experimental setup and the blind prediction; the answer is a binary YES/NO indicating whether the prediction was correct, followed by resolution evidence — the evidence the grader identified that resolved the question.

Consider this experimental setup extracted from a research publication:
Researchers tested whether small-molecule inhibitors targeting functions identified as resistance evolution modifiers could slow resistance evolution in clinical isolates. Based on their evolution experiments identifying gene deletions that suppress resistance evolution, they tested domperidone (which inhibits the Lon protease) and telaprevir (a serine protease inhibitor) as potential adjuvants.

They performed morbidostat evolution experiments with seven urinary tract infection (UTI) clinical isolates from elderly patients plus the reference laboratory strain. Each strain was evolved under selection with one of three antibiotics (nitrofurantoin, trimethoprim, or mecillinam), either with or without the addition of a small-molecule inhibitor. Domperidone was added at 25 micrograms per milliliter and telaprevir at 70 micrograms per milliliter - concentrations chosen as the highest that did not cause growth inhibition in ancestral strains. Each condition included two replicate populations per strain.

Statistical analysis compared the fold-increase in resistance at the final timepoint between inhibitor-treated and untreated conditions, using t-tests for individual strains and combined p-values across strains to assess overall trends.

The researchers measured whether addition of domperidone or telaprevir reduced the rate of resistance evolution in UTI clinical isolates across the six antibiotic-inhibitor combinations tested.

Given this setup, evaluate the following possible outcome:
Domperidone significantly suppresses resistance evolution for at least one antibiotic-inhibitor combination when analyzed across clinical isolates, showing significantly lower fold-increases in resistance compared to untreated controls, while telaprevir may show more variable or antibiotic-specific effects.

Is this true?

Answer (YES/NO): YES